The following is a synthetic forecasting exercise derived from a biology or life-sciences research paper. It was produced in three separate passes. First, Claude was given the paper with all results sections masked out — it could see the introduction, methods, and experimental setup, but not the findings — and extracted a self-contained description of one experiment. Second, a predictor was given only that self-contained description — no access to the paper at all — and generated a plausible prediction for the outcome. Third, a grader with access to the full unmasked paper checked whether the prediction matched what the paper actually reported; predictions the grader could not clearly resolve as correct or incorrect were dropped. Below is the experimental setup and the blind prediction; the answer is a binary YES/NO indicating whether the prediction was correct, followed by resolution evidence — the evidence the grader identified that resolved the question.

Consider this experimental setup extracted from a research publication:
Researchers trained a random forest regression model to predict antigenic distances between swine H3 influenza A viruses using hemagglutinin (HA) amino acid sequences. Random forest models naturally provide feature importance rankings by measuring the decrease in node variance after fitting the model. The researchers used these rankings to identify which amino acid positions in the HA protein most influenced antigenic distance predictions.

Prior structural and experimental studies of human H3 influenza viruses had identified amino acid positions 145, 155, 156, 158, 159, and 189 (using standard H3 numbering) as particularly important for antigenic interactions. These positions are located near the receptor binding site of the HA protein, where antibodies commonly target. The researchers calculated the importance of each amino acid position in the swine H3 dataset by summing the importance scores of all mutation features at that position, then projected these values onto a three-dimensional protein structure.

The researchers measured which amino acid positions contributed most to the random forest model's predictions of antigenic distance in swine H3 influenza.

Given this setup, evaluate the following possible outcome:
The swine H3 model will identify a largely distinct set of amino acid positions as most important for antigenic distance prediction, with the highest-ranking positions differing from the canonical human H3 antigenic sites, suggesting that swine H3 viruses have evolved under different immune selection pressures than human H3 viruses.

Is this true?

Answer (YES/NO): NO